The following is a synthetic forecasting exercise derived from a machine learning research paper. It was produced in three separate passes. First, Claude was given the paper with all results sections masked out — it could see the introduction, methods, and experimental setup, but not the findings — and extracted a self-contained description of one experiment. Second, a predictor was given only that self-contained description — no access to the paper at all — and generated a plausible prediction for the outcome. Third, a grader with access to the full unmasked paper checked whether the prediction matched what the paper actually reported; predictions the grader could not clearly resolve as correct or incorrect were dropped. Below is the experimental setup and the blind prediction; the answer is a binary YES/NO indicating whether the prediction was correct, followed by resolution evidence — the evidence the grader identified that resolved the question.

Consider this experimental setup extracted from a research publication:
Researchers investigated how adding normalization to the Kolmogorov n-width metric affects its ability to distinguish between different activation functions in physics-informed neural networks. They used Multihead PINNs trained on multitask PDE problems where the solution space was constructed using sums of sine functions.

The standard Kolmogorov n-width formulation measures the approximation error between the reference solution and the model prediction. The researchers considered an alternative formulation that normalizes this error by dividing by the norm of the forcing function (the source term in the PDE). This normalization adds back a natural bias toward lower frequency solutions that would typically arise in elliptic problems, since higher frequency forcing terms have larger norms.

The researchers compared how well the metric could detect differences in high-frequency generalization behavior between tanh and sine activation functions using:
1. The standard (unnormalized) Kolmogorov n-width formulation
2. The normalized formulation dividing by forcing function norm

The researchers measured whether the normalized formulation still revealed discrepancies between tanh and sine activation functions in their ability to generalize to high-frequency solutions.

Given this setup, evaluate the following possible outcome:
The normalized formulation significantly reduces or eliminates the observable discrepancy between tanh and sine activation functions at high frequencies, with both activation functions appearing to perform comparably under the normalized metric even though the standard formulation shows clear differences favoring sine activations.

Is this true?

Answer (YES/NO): YES